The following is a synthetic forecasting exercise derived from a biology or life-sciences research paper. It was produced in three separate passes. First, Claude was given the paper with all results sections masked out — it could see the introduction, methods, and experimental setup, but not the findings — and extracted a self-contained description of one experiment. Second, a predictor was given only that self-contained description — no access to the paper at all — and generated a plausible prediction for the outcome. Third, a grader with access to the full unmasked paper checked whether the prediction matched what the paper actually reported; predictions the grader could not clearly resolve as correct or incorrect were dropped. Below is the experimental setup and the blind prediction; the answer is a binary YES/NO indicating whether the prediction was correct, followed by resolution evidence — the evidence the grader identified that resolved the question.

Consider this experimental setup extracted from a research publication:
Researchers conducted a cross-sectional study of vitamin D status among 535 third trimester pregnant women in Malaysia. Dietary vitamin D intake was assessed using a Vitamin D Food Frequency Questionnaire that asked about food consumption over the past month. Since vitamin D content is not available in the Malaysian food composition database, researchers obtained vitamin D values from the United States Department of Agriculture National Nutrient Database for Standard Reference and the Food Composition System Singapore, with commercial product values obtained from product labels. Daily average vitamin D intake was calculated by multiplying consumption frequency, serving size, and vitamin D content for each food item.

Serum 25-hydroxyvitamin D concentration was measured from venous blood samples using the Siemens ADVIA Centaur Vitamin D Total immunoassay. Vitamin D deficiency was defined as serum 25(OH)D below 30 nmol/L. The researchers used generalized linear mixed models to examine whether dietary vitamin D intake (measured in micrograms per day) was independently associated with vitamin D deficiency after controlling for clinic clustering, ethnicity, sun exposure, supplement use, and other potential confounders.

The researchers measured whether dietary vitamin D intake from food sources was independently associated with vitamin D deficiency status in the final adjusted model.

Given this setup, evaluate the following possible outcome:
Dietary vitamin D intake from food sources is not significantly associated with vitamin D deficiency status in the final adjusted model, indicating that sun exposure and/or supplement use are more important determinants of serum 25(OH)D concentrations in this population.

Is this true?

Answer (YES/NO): NO